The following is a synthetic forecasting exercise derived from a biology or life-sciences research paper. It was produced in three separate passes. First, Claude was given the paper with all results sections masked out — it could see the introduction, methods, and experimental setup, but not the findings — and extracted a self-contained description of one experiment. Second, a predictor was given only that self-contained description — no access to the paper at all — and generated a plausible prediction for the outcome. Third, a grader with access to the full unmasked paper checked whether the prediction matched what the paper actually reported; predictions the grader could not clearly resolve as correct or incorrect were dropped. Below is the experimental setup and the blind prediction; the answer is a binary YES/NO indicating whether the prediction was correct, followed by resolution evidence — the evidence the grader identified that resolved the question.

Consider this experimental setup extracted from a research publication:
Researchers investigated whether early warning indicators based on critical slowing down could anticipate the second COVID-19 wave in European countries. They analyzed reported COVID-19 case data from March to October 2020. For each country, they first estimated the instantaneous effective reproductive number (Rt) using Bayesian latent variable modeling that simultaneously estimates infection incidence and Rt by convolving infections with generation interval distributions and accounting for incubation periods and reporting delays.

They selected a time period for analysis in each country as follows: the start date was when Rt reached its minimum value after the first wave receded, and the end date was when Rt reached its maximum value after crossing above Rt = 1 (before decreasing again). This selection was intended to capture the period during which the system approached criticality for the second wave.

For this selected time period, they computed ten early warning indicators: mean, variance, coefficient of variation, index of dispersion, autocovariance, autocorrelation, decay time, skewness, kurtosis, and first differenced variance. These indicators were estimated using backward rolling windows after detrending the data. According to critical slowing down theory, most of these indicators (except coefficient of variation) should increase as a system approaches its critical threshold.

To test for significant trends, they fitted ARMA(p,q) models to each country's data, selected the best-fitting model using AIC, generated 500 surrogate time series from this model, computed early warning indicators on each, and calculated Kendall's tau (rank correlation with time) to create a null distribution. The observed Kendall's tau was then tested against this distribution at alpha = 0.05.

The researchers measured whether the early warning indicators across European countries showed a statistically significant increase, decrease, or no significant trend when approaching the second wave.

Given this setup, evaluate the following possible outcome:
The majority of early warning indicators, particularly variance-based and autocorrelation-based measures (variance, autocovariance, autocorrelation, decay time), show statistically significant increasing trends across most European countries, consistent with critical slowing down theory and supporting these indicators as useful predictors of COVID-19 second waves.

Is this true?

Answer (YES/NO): NO